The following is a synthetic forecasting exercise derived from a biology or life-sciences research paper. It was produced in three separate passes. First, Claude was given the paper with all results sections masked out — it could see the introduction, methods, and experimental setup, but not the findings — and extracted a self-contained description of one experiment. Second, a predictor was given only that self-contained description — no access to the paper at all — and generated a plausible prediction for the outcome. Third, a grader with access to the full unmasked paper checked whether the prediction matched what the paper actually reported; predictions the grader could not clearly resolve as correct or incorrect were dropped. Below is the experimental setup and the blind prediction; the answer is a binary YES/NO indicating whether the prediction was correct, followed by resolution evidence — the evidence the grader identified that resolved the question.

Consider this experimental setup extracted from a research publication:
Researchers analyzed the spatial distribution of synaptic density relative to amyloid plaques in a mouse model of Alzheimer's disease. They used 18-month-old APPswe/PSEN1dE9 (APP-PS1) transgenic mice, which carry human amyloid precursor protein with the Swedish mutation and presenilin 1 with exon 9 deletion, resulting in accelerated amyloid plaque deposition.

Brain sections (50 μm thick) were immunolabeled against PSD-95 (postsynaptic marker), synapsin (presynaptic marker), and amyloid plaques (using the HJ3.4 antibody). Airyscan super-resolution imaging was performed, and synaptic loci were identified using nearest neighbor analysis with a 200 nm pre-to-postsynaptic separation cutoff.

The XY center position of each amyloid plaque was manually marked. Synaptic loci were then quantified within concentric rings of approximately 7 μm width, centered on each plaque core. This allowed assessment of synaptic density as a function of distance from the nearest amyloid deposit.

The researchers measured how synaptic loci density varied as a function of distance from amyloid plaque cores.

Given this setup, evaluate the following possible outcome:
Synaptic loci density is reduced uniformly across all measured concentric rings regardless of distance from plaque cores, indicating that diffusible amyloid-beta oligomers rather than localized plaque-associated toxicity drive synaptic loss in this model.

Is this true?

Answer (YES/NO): NO